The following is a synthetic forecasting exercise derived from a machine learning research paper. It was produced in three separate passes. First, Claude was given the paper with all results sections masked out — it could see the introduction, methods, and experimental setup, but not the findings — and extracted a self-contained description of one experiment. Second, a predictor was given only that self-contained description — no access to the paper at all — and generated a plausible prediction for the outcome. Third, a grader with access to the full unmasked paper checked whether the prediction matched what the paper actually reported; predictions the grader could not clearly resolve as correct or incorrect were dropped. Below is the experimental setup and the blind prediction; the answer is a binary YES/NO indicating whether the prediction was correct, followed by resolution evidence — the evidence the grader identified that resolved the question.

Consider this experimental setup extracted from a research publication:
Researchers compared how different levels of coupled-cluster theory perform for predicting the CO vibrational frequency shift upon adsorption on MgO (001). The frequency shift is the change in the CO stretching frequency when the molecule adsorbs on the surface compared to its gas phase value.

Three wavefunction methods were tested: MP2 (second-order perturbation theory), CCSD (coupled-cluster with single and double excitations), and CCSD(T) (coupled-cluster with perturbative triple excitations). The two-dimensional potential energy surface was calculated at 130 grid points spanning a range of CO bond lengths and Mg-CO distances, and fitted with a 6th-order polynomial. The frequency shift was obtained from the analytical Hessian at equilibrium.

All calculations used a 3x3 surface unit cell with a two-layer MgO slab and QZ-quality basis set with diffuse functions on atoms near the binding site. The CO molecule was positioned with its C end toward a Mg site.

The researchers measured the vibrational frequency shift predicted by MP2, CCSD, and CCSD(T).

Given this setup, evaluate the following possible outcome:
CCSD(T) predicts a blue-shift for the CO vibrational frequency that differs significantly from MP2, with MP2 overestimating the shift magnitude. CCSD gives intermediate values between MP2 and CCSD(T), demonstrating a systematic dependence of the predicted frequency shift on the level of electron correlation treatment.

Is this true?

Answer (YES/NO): NO